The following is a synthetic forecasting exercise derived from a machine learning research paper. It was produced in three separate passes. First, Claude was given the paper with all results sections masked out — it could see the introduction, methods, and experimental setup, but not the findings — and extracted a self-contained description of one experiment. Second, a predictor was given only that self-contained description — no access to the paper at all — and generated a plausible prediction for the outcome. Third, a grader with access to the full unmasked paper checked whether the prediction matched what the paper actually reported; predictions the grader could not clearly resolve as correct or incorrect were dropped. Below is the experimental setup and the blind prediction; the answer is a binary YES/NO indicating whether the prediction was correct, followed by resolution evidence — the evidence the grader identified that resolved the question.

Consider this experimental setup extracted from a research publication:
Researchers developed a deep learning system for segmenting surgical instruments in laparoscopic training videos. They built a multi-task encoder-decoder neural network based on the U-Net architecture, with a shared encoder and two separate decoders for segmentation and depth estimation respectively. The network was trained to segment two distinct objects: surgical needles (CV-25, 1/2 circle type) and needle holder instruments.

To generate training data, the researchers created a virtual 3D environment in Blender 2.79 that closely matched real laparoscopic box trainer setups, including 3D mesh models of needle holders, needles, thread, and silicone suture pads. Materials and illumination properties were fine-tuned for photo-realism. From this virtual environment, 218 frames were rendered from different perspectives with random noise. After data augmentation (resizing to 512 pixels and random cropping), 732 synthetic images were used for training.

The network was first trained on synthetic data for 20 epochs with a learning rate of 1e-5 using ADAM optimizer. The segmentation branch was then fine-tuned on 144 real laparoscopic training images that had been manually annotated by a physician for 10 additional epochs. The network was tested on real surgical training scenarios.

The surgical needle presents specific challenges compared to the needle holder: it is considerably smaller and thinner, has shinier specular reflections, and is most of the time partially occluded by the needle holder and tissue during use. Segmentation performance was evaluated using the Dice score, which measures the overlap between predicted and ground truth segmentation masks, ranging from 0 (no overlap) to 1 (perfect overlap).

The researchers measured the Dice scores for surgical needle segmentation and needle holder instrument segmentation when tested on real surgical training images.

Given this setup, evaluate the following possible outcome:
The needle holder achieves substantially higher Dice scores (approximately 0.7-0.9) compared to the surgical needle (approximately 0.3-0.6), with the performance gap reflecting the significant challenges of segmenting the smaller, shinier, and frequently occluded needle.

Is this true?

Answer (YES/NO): NO